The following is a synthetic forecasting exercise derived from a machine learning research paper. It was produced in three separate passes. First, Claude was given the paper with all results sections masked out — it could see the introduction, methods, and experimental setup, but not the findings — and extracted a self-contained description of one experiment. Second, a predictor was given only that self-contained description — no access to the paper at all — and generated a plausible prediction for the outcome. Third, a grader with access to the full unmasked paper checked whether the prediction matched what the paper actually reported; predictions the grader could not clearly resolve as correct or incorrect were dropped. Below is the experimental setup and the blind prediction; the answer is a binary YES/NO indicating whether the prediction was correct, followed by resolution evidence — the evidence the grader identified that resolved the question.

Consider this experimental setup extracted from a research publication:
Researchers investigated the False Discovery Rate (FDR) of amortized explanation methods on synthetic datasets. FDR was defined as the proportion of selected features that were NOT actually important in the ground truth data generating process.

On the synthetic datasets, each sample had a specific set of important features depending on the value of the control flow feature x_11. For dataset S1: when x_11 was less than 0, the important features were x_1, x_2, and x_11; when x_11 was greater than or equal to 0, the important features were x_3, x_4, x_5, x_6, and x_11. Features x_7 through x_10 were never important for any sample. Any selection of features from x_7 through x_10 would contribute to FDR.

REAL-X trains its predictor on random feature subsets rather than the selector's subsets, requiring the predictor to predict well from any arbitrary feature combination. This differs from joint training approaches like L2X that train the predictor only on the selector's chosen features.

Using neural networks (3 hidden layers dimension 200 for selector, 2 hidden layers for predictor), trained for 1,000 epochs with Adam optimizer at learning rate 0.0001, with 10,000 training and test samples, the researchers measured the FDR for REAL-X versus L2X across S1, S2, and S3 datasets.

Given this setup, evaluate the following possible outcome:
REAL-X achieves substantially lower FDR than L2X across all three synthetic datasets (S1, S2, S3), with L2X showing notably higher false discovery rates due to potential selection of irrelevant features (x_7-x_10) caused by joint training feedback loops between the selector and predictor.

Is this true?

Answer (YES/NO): NO